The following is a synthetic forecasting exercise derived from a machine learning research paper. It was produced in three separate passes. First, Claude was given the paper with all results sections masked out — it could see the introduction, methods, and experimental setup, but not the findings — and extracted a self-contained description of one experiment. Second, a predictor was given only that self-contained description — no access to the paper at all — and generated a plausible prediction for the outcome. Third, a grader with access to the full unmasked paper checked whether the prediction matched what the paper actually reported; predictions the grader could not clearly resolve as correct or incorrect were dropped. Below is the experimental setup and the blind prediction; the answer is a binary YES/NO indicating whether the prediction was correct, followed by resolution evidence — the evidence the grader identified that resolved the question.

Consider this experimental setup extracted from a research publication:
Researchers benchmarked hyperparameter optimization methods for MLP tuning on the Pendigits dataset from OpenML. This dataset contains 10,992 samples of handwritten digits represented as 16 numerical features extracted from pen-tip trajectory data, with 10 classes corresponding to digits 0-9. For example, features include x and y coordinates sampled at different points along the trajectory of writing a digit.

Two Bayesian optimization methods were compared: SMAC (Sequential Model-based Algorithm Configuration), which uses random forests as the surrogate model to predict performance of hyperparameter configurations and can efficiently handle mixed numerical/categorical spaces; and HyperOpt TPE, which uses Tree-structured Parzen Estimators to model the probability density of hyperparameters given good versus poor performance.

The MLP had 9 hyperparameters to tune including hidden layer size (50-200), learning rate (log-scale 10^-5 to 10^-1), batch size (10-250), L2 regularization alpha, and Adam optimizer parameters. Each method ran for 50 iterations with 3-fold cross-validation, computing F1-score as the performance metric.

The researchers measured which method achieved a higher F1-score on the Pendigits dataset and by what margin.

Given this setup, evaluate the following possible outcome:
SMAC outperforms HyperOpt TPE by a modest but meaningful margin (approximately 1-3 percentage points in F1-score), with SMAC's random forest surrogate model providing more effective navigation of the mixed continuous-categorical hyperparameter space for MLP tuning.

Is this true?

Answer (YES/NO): NO